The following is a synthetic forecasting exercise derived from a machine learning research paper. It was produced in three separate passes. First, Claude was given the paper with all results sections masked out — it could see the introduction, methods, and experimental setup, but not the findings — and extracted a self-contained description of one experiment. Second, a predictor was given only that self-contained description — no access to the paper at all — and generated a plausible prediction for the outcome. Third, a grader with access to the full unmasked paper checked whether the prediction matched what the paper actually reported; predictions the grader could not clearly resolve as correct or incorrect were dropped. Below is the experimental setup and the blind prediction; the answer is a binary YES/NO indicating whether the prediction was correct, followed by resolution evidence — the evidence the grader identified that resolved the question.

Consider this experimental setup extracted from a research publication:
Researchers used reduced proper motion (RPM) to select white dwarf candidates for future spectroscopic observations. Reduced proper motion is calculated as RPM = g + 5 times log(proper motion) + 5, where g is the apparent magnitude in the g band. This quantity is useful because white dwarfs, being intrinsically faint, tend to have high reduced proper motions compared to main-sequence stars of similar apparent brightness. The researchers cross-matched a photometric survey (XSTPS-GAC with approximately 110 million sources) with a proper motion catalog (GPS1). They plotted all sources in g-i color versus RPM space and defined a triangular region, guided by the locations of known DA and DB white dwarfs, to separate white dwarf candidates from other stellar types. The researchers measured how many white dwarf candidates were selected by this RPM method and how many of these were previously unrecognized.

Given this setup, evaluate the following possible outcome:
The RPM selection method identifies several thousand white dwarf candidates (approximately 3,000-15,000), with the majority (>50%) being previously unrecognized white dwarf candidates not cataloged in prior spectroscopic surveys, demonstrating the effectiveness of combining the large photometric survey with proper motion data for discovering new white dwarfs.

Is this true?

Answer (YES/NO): NO